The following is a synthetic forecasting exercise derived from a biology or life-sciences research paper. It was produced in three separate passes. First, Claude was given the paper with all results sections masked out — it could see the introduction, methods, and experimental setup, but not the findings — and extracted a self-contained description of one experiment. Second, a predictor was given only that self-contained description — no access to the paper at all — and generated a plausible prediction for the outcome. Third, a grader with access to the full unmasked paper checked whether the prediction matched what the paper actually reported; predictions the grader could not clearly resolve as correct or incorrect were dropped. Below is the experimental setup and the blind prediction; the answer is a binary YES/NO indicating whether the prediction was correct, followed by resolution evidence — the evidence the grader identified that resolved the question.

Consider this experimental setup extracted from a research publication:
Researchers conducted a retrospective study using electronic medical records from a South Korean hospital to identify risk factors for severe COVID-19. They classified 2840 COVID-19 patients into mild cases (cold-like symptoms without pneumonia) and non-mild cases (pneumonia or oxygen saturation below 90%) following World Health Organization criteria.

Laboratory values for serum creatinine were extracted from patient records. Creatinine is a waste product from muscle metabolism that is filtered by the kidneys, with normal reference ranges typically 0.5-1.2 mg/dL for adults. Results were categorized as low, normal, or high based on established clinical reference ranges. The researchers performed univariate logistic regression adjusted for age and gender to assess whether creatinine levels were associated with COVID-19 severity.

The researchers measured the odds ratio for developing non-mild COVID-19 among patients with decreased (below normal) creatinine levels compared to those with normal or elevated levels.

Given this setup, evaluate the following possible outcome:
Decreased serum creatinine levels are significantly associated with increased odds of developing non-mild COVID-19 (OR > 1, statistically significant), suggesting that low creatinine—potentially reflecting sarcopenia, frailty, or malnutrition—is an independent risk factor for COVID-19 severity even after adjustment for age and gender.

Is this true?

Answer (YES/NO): YES